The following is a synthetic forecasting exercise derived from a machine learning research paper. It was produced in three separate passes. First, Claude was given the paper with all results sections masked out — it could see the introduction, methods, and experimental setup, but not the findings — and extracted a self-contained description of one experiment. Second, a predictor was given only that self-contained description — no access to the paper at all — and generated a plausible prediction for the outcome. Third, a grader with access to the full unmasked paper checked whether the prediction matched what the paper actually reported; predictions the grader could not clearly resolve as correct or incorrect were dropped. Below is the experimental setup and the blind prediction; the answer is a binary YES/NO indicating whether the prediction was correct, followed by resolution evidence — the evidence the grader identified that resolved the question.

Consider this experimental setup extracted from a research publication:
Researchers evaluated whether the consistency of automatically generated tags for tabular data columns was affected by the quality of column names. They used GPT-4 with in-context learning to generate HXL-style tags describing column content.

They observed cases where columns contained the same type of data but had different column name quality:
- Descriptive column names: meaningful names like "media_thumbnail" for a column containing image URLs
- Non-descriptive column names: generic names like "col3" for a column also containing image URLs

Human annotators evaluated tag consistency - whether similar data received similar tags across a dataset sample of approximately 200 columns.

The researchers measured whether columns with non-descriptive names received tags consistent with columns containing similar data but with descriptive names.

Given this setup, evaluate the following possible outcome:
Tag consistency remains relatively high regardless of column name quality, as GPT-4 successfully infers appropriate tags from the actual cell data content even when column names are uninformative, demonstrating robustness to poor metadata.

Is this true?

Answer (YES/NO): NO